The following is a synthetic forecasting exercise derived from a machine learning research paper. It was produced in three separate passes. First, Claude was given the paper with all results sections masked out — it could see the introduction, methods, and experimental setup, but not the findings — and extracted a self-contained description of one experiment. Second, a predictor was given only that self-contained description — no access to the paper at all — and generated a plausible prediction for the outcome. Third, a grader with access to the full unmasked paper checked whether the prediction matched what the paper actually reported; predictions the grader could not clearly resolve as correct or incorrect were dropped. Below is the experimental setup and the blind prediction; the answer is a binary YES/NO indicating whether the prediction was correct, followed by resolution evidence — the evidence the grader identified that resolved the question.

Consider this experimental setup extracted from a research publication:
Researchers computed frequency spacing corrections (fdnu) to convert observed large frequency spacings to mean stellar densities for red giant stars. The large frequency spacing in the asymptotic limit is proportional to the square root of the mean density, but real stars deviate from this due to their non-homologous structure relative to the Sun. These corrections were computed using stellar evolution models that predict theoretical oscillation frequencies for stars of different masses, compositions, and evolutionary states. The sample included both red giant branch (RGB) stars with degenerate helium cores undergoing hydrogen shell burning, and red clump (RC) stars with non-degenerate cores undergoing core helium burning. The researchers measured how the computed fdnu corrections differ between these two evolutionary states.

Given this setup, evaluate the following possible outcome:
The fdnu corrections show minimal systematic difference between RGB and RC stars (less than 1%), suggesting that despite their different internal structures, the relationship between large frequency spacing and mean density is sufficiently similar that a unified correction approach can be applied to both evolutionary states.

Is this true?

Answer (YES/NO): NO